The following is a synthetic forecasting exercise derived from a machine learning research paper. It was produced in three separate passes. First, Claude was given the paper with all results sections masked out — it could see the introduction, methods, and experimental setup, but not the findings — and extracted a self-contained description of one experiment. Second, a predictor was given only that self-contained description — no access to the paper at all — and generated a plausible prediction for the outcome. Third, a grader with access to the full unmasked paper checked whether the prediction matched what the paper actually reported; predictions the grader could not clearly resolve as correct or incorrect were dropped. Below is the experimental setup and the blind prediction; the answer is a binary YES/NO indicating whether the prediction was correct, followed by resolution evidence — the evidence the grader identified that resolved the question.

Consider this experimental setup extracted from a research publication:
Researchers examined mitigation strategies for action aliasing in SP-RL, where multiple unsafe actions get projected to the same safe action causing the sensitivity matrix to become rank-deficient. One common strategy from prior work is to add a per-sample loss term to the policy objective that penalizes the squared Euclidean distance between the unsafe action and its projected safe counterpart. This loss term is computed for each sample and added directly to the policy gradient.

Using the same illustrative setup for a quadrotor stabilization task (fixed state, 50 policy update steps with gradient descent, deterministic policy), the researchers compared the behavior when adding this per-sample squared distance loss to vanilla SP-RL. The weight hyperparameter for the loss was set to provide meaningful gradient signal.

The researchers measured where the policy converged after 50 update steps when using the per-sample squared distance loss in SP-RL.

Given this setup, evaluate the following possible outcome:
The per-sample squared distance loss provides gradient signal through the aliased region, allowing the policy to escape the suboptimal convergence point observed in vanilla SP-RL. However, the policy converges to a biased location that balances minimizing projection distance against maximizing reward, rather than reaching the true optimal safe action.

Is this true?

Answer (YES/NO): NO